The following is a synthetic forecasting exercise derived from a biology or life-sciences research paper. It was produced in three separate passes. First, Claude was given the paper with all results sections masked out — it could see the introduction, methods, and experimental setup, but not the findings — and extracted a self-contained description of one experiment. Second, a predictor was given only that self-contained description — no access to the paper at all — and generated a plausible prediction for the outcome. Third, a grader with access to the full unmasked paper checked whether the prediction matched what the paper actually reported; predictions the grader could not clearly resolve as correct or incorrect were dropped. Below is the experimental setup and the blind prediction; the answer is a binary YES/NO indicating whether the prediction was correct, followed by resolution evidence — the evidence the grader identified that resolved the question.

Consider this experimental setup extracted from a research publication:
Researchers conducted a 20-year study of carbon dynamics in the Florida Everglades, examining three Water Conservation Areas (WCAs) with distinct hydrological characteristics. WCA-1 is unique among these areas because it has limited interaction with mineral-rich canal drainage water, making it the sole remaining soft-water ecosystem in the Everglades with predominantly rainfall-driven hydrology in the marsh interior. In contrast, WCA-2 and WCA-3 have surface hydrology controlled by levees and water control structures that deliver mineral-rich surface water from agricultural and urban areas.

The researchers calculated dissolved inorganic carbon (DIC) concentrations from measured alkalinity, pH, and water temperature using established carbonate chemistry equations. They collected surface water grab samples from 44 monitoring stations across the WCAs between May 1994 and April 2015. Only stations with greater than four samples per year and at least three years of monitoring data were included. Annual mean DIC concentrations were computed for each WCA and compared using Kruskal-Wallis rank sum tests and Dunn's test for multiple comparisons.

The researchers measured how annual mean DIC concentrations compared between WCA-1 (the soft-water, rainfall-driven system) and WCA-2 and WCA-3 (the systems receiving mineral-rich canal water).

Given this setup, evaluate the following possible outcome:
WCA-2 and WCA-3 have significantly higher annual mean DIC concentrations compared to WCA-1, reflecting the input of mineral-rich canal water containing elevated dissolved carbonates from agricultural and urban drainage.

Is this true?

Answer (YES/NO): YES